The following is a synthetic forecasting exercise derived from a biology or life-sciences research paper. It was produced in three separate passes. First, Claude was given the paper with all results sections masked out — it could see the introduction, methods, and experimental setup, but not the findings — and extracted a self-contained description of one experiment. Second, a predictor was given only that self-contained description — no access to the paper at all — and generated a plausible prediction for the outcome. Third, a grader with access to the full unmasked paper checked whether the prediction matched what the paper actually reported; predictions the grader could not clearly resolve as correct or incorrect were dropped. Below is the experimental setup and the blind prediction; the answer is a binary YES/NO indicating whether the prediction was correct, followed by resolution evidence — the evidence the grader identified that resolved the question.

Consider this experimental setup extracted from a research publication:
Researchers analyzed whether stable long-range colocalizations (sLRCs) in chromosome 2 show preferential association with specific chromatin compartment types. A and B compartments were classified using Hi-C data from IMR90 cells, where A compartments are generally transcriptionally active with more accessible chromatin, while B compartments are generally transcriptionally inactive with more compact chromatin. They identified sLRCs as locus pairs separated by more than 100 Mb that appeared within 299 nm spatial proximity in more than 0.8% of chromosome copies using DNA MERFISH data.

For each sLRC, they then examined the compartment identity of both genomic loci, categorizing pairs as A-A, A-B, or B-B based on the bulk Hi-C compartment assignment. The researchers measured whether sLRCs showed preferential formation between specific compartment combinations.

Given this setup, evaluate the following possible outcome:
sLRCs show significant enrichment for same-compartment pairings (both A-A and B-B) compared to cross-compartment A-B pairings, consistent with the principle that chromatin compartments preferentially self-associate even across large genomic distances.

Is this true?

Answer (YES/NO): NO